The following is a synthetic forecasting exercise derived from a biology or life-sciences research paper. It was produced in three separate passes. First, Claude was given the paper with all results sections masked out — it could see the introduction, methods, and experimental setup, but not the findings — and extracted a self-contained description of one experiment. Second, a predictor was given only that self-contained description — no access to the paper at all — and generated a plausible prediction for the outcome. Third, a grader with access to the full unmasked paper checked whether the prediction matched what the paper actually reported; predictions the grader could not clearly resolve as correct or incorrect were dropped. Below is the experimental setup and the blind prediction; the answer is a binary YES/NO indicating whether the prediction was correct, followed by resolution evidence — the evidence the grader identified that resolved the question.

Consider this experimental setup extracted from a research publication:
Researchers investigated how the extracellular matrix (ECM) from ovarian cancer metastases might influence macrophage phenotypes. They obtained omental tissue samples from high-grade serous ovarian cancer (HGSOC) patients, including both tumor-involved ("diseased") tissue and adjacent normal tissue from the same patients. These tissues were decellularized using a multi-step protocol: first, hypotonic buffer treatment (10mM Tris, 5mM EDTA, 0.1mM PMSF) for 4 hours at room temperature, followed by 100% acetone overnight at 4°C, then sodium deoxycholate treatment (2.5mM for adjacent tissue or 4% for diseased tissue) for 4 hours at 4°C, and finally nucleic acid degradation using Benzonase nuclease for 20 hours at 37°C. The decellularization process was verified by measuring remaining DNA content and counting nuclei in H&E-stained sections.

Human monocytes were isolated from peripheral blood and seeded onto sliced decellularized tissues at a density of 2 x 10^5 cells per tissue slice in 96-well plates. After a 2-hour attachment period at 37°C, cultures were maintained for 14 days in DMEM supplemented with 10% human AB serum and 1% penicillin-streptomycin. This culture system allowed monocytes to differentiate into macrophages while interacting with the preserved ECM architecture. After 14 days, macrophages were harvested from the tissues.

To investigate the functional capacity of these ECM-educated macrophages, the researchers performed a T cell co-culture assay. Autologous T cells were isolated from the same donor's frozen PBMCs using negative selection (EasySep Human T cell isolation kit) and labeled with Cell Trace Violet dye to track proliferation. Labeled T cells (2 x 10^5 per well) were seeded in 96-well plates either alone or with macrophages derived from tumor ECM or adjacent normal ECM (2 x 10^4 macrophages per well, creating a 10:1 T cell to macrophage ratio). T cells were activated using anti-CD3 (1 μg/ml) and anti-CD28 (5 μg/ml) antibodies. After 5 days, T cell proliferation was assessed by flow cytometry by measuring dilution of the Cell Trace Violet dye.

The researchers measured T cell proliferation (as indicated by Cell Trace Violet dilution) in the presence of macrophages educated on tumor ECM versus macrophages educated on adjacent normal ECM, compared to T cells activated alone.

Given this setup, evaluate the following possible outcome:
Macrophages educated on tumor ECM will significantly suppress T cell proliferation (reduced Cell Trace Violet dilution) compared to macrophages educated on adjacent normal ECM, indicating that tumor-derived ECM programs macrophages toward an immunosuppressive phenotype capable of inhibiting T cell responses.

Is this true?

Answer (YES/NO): NO